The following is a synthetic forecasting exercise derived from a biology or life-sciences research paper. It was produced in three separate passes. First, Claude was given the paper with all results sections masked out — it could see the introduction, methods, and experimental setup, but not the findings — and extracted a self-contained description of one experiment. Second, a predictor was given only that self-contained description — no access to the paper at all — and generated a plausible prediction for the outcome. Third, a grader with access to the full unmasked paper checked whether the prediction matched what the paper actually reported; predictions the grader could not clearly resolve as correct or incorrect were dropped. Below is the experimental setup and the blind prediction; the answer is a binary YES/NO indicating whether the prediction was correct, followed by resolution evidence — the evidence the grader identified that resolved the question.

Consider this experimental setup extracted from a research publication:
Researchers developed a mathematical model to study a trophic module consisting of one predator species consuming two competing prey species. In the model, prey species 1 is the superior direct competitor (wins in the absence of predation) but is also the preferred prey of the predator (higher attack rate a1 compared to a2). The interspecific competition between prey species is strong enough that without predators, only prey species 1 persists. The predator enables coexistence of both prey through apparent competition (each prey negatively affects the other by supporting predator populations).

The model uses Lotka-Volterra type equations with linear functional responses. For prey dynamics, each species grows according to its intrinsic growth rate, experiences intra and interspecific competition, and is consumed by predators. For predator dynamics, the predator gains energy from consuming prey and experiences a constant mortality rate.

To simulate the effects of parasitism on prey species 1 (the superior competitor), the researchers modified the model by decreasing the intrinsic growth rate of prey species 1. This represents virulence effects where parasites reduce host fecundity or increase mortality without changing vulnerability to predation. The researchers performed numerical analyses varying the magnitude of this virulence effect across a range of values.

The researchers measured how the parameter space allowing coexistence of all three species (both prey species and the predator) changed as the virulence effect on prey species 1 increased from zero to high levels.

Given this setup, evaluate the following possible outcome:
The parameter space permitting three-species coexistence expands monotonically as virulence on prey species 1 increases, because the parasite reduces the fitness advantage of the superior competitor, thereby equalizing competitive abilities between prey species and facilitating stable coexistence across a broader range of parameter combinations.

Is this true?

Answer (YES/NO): NO